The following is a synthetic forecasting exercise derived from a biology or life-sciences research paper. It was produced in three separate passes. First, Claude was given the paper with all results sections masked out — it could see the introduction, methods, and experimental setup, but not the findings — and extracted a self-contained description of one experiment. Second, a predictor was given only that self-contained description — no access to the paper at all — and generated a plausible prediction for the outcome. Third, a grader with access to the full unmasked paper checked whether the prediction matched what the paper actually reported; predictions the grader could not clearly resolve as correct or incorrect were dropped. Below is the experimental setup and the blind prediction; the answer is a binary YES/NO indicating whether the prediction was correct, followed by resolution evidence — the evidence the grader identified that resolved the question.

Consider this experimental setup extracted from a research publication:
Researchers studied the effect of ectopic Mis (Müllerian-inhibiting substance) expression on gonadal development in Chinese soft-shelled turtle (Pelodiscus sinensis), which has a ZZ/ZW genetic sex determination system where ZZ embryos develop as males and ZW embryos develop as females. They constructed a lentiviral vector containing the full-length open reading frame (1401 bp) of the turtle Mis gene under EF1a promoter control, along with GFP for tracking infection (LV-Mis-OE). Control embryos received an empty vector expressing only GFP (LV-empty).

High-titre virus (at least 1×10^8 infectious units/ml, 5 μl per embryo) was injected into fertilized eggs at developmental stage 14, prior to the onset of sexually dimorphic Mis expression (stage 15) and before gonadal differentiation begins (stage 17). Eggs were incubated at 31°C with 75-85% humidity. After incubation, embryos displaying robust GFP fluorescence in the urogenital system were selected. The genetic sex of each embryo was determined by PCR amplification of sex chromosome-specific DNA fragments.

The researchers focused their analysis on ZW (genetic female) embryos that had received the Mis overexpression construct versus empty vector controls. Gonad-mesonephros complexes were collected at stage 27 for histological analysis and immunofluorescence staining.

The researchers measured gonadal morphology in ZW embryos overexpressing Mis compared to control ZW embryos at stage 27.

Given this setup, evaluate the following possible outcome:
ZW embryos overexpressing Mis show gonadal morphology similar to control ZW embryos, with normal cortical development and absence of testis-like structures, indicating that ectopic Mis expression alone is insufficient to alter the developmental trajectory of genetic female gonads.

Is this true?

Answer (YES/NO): NO